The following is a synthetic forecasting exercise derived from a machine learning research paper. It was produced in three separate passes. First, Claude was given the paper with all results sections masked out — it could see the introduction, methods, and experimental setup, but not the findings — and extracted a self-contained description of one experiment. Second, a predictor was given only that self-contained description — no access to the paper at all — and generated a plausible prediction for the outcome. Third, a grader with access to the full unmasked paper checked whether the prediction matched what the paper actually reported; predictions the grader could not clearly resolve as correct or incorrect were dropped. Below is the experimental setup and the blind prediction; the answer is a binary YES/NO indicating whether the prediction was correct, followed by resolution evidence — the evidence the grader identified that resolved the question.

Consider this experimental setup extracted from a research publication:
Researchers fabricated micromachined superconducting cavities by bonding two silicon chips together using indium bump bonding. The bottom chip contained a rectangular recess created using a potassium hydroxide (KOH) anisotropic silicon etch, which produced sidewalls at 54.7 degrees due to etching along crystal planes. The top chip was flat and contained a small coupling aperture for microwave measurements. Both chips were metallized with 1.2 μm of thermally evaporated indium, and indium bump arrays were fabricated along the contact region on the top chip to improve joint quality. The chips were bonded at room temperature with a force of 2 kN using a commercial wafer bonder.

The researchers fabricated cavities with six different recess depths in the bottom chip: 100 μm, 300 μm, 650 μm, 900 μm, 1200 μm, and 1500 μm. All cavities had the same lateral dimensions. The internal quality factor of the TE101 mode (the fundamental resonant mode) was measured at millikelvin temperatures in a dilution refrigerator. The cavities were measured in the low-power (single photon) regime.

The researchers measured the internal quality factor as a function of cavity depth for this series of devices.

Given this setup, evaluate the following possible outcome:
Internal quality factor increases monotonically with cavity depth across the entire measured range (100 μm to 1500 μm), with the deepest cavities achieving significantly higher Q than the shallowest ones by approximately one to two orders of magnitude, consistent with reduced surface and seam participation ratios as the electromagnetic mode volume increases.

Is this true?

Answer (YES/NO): YES